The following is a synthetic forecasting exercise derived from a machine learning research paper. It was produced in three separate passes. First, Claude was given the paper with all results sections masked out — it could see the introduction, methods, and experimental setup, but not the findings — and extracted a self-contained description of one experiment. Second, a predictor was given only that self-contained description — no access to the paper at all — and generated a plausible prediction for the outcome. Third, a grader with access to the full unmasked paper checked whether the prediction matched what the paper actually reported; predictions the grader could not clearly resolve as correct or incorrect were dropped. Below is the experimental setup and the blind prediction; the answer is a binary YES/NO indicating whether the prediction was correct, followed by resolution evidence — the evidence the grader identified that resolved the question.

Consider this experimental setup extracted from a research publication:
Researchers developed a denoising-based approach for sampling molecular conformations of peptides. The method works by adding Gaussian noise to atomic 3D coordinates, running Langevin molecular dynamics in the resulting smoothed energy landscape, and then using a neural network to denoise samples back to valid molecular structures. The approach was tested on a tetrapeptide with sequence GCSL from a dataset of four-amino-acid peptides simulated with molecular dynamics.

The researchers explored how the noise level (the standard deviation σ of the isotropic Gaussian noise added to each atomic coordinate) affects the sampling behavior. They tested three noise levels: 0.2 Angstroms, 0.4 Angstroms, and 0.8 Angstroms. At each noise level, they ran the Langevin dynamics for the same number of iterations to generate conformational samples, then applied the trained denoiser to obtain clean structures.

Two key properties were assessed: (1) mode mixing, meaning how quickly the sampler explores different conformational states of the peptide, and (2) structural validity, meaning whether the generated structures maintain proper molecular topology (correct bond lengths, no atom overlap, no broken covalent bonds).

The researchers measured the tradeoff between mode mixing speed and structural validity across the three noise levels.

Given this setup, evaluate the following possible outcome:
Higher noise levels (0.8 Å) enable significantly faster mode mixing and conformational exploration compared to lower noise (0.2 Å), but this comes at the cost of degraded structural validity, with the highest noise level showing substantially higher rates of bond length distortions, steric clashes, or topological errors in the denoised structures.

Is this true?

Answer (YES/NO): YES